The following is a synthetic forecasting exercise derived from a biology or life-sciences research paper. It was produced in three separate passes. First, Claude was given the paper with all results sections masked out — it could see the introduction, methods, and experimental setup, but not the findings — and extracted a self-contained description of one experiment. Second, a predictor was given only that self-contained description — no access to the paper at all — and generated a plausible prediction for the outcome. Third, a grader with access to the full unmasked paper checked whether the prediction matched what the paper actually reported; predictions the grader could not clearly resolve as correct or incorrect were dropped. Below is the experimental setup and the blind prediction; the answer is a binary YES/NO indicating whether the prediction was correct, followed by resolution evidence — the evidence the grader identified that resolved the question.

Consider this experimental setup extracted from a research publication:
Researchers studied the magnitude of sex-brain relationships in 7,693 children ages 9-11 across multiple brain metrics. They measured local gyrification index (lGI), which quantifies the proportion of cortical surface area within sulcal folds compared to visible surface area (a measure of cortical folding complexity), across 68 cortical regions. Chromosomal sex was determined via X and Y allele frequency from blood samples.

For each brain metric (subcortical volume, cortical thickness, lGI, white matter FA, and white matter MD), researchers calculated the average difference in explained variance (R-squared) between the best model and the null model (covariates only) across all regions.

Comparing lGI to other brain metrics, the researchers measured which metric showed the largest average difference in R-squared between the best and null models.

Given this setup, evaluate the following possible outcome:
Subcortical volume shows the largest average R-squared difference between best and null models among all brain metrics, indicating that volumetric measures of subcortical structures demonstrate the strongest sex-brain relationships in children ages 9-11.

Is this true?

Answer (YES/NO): NO